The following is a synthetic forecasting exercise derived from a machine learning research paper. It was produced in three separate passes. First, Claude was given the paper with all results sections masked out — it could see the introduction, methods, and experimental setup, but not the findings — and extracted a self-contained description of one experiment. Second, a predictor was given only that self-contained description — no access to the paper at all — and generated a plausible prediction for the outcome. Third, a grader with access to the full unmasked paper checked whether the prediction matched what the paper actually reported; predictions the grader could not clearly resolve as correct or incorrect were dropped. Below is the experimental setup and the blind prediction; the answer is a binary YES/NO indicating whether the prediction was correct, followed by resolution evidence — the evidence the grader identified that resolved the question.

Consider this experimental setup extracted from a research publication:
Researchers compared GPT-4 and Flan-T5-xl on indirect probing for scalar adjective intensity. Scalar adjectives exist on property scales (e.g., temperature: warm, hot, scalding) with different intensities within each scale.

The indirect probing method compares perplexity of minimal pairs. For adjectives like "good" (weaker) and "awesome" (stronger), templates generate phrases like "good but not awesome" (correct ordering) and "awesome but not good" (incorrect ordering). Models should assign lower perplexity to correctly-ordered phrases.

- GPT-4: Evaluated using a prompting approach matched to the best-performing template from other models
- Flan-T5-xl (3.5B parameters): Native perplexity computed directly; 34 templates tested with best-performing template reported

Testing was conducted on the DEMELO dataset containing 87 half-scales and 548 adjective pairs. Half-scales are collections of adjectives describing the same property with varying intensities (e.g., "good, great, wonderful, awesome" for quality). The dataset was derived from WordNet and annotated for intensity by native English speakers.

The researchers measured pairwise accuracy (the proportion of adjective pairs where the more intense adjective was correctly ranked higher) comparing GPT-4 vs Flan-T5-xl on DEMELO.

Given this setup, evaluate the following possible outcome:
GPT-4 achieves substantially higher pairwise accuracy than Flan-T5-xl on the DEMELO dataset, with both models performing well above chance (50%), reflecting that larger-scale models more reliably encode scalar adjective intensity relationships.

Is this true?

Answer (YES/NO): NO